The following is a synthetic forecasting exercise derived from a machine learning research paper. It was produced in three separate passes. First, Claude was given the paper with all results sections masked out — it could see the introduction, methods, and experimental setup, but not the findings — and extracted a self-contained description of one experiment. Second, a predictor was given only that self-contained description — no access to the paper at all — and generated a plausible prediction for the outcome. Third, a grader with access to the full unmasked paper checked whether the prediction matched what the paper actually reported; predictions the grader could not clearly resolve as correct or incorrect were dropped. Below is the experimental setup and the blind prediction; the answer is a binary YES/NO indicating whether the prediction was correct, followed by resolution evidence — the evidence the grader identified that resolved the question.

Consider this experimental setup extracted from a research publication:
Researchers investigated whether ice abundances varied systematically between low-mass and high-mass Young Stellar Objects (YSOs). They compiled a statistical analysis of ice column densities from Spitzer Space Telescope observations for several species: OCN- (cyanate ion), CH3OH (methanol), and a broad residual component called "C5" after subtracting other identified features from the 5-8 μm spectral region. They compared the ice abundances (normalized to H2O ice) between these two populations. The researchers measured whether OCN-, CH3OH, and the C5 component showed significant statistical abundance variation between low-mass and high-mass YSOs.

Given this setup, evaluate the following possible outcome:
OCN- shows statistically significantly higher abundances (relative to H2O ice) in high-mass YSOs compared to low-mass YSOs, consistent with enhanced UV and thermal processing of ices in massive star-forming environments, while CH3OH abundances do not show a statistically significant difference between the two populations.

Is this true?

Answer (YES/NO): NO